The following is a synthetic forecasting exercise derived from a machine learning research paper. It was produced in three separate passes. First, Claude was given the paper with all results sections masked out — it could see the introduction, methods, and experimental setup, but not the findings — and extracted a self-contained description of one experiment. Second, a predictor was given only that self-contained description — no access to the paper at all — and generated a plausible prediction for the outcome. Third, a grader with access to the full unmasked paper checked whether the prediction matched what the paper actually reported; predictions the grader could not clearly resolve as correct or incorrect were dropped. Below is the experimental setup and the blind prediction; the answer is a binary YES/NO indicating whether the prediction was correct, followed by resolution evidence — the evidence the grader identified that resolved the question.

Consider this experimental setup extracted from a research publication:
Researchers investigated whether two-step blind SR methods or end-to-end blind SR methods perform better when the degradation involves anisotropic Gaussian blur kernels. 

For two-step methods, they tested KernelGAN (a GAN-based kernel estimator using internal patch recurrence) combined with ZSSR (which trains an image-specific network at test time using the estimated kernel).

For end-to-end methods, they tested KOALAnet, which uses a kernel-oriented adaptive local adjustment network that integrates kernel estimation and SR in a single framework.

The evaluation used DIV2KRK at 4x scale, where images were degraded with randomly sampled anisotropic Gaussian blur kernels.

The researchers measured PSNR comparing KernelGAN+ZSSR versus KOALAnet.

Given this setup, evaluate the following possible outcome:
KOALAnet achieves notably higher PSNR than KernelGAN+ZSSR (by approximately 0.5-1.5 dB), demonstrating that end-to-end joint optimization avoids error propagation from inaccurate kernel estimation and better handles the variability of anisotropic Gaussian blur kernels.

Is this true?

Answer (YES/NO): YES